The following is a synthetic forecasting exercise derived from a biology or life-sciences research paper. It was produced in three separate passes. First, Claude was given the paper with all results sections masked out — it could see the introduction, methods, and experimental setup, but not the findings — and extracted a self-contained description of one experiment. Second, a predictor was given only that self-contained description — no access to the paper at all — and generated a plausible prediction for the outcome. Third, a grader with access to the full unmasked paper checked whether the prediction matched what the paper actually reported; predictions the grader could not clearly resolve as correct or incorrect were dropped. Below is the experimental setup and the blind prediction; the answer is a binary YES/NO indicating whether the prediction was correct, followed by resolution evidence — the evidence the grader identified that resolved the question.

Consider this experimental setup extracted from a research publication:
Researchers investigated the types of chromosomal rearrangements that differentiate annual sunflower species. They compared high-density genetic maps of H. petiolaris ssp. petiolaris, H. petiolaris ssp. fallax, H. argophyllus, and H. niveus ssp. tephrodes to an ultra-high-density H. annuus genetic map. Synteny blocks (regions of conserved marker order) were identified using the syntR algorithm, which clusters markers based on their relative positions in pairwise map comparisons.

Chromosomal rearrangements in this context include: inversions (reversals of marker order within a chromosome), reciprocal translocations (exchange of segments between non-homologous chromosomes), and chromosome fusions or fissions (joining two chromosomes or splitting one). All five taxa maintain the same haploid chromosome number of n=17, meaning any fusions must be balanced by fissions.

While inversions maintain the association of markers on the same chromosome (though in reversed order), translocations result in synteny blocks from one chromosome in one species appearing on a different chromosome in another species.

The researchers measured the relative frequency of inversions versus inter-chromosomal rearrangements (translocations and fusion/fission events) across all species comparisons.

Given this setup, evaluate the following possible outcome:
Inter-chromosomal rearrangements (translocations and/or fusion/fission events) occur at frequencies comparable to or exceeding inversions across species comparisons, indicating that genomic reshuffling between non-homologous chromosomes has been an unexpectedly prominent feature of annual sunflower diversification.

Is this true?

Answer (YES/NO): NO